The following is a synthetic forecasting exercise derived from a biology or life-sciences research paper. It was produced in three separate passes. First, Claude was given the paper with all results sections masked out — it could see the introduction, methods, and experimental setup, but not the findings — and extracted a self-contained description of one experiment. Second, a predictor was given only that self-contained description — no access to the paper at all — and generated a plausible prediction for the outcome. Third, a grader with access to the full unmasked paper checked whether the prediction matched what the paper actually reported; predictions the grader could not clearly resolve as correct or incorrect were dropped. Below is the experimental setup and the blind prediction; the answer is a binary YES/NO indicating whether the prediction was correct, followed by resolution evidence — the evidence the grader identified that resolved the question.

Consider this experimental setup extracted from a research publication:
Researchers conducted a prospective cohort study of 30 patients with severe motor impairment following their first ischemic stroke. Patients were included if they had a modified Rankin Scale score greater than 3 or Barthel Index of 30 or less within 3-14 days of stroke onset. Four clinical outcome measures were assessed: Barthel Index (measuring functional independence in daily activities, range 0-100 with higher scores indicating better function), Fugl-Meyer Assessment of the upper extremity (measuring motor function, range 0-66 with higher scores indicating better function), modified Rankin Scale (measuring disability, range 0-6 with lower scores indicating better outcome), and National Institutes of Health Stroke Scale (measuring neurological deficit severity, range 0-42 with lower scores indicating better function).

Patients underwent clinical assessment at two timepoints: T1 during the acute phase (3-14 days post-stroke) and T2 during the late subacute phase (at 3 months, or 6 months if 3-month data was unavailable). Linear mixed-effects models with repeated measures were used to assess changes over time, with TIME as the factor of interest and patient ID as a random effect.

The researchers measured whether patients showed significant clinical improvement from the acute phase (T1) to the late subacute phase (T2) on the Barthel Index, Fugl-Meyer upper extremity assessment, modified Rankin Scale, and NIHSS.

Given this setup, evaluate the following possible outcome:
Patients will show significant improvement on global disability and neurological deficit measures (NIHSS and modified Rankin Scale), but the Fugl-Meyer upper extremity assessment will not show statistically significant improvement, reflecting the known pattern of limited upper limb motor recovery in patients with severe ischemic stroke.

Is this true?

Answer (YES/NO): NO